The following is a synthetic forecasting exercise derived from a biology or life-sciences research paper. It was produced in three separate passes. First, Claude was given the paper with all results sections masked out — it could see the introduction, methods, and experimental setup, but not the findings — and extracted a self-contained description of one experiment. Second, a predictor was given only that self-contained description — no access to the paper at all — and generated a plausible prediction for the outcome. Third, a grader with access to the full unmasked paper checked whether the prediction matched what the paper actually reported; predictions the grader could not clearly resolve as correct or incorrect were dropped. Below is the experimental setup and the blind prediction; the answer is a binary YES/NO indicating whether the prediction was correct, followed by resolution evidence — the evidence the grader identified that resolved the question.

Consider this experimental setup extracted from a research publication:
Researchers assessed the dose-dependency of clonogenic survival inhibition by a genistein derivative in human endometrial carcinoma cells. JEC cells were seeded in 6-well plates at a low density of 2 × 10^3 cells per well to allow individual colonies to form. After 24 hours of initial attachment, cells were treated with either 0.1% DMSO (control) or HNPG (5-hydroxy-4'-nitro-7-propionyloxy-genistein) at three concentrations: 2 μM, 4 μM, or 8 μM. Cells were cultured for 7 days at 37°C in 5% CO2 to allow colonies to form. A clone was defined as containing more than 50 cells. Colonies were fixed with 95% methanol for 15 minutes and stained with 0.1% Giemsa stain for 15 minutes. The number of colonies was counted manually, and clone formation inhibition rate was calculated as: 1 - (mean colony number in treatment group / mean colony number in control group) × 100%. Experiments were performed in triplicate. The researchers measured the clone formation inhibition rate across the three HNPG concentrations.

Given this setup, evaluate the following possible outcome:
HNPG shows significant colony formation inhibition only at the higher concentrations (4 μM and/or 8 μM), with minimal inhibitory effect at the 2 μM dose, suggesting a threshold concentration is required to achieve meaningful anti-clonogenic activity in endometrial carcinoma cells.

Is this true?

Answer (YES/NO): NO